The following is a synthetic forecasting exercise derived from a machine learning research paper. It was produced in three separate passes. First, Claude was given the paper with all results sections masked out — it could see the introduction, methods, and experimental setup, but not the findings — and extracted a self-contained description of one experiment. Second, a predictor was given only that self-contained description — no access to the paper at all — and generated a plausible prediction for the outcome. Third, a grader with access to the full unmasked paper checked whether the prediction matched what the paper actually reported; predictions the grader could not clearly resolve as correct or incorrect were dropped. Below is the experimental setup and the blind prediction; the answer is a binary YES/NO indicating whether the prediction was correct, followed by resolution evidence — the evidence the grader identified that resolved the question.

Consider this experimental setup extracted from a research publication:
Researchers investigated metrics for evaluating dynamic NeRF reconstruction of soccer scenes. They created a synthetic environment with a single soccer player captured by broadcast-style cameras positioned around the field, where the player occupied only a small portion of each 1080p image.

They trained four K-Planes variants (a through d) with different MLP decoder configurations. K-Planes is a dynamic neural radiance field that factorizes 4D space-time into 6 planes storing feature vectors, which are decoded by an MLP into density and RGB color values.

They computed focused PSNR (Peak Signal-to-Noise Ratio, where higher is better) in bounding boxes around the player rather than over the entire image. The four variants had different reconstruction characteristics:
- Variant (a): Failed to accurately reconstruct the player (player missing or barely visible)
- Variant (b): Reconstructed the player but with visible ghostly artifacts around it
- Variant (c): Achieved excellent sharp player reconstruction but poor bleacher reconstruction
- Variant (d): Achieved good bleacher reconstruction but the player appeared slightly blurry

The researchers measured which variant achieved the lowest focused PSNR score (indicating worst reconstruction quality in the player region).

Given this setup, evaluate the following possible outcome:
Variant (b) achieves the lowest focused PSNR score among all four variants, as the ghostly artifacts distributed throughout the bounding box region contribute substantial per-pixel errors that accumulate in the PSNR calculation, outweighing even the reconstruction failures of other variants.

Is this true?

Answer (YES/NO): NO